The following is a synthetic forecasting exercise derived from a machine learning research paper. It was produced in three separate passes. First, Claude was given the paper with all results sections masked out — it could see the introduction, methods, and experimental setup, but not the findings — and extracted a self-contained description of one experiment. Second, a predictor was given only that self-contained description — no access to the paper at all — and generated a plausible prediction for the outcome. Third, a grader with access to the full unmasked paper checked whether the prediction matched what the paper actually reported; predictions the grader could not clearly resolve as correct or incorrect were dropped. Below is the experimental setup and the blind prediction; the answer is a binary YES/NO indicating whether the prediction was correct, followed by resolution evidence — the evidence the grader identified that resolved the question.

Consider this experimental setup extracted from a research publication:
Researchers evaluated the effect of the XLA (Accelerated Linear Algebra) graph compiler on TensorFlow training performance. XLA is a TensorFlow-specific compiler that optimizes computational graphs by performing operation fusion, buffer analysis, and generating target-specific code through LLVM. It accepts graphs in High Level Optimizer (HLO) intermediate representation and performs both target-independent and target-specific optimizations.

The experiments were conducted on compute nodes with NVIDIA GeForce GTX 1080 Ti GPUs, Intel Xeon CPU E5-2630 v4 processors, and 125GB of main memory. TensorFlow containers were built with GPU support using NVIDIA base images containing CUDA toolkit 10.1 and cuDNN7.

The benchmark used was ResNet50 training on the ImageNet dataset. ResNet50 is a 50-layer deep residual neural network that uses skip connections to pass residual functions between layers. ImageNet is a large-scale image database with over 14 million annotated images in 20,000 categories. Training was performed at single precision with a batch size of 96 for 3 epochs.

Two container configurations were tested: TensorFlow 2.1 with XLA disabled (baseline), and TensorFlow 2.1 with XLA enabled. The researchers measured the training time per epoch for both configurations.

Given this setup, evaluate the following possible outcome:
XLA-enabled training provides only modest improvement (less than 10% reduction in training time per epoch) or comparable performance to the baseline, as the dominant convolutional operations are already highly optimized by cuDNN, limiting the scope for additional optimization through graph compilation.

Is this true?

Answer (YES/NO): YES